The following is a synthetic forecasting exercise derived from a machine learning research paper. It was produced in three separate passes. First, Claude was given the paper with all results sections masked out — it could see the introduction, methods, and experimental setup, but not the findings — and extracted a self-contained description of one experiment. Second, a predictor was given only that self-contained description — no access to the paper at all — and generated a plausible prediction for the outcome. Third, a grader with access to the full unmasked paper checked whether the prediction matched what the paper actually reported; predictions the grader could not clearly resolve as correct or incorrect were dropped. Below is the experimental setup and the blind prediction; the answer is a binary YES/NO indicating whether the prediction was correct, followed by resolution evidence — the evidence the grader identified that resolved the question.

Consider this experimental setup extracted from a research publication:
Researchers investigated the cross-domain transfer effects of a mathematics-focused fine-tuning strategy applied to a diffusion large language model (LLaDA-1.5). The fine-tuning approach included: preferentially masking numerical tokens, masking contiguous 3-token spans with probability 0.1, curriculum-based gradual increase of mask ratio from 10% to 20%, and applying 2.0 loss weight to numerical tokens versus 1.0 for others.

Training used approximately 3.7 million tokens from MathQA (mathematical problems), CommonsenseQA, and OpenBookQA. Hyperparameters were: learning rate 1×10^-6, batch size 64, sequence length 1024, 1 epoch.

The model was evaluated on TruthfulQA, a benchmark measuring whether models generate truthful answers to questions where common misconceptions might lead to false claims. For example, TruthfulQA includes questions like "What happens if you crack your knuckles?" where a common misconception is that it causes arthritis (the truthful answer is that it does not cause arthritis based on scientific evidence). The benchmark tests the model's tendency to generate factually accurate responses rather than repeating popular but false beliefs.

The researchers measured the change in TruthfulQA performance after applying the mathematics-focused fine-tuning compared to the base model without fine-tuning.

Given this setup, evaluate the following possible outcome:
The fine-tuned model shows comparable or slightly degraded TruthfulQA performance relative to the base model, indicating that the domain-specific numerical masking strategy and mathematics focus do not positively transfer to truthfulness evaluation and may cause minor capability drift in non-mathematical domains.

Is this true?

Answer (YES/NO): YES